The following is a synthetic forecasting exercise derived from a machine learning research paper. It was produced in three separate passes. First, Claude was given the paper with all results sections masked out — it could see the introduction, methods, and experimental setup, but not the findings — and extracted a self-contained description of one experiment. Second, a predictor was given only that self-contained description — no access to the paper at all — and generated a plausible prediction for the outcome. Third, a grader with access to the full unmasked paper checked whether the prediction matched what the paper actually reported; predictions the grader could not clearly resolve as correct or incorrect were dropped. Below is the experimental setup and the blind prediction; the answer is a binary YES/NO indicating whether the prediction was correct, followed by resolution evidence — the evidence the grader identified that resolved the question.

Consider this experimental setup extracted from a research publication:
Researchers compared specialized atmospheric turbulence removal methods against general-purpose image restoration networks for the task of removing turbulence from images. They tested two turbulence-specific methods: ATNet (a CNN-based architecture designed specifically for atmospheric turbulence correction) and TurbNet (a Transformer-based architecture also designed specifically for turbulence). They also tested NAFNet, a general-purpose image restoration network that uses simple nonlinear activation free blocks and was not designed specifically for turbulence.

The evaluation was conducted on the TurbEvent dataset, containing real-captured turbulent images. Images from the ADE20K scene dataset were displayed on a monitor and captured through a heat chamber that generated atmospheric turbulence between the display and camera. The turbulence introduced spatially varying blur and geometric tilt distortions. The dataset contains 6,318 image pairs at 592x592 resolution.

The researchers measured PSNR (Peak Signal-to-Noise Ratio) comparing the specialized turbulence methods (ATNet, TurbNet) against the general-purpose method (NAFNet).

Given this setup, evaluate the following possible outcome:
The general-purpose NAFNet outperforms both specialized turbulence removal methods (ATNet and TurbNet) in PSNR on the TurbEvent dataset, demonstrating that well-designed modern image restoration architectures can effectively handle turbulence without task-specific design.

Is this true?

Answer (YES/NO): YES